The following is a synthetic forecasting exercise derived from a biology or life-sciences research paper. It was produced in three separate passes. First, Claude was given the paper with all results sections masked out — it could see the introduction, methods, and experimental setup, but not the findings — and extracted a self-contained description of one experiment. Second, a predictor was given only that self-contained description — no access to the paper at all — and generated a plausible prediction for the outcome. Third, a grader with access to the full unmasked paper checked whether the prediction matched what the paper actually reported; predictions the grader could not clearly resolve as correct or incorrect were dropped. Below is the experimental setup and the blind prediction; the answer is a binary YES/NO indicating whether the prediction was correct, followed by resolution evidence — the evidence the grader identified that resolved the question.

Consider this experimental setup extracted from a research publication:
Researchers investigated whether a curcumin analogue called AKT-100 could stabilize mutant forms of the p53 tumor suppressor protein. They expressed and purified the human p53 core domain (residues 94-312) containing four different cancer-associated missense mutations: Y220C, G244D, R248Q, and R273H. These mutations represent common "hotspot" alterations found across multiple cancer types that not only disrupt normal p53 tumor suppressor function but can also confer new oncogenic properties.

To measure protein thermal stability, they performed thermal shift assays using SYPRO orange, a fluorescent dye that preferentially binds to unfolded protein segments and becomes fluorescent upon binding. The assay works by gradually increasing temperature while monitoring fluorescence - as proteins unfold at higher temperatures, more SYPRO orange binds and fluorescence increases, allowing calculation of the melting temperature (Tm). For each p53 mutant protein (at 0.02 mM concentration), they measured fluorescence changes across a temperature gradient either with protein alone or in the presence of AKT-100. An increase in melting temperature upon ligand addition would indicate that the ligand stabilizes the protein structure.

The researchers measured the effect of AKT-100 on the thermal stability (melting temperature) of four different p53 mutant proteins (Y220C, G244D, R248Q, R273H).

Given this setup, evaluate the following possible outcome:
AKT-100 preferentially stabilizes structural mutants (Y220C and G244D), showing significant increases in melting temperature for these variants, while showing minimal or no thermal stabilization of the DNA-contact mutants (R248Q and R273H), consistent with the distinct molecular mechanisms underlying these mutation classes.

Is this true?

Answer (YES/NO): NO